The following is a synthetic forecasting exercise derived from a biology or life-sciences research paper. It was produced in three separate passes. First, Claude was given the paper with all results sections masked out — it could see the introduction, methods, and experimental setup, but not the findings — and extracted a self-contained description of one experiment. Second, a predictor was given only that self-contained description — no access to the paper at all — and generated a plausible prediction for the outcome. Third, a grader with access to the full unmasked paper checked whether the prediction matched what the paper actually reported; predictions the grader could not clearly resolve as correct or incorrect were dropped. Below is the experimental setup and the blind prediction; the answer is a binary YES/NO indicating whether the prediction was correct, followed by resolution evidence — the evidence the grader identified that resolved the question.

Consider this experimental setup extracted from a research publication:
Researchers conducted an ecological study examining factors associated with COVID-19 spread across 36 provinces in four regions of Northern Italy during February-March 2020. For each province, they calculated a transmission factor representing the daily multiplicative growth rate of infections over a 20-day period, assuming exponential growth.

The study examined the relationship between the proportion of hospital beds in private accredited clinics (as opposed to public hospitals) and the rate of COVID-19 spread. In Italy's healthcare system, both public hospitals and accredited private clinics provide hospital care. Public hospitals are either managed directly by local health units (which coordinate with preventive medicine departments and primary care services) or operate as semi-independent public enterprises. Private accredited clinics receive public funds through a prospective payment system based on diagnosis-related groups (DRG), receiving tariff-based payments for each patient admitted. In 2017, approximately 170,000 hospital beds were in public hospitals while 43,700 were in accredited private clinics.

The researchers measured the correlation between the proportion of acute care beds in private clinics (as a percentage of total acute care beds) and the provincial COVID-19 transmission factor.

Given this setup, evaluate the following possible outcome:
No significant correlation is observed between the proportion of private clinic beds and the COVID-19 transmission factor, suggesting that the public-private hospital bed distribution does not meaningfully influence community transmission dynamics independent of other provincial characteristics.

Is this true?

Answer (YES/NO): NO